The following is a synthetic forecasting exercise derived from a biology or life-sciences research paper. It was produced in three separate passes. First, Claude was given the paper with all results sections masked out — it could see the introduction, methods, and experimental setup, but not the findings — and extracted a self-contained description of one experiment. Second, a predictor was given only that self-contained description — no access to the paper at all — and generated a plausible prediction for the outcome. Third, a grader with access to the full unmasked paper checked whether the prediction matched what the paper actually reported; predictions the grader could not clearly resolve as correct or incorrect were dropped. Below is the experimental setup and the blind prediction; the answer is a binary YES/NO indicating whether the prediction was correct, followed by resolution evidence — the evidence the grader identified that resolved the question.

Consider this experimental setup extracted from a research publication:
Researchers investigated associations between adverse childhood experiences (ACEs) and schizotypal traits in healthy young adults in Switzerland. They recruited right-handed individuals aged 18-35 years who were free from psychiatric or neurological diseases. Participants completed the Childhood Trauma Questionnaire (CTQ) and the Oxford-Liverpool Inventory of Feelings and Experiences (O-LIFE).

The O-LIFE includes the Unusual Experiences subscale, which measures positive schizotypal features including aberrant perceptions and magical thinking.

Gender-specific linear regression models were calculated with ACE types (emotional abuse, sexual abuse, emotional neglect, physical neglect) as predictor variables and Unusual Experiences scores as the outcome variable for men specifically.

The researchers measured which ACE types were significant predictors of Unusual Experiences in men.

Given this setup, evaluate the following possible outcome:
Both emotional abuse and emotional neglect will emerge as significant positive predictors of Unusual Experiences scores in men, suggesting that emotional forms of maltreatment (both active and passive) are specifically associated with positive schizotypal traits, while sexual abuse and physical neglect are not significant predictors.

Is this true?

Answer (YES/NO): NO